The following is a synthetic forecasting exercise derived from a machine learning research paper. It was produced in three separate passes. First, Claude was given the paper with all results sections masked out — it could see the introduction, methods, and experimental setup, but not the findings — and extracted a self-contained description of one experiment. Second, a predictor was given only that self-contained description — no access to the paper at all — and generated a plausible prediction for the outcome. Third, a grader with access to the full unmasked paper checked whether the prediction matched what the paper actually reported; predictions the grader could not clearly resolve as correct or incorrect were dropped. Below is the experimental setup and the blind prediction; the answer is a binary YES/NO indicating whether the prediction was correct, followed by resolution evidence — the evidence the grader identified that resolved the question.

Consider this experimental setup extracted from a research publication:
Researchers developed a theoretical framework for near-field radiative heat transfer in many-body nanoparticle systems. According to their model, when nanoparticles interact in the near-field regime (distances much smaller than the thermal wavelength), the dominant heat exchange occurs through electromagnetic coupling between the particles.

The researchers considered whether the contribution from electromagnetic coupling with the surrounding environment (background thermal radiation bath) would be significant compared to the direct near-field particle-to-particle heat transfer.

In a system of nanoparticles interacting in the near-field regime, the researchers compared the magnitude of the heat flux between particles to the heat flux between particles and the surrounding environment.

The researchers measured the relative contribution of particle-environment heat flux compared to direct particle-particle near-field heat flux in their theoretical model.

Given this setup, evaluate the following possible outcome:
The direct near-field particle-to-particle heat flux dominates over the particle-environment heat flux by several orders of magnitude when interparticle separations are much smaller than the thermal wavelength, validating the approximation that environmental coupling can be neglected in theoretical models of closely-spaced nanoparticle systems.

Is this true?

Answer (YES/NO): YES